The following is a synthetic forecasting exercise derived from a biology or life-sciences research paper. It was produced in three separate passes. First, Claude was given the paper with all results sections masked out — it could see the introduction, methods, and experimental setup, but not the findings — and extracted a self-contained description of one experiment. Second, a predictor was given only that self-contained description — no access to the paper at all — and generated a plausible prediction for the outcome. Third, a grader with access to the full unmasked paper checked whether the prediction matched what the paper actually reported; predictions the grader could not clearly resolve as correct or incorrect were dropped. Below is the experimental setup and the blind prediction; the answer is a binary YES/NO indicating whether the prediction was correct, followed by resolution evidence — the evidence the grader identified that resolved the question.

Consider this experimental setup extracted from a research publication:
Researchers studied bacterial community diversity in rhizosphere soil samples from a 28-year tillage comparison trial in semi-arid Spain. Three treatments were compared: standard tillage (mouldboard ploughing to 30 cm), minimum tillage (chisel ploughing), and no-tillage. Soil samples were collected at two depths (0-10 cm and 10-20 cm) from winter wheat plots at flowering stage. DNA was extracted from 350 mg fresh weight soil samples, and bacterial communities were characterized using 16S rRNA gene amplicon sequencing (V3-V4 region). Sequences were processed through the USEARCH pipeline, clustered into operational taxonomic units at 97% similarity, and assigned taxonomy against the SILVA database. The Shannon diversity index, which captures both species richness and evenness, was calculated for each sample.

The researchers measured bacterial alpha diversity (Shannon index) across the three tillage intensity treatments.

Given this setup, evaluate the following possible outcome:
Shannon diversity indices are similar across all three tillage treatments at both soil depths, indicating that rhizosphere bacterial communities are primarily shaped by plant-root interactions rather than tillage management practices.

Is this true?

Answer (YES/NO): NO